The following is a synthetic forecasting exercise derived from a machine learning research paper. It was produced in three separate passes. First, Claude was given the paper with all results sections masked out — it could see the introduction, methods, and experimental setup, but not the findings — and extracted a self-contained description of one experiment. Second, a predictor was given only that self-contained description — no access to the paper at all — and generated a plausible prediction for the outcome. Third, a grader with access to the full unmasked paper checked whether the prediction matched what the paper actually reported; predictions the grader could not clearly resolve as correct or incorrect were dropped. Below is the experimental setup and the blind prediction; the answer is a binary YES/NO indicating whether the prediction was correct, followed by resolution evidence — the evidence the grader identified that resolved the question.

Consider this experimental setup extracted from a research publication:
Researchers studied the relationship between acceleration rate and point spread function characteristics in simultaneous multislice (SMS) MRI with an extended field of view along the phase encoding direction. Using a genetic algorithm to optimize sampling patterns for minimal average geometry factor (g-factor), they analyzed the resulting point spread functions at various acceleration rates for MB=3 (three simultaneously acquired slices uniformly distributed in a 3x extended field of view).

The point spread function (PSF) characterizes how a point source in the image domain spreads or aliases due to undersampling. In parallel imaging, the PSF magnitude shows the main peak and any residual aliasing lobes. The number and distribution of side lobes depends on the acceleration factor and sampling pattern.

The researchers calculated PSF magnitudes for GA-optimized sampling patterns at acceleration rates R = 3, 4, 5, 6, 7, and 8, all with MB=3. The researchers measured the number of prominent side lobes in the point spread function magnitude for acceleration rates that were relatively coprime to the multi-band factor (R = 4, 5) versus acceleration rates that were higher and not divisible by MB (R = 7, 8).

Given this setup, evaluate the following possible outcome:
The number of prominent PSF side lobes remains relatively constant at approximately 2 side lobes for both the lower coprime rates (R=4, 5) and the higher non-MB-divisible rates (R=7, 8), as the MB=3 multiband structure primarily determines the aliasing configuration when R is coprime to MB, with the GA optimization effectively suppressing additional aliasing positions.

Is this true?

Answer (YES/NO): NO